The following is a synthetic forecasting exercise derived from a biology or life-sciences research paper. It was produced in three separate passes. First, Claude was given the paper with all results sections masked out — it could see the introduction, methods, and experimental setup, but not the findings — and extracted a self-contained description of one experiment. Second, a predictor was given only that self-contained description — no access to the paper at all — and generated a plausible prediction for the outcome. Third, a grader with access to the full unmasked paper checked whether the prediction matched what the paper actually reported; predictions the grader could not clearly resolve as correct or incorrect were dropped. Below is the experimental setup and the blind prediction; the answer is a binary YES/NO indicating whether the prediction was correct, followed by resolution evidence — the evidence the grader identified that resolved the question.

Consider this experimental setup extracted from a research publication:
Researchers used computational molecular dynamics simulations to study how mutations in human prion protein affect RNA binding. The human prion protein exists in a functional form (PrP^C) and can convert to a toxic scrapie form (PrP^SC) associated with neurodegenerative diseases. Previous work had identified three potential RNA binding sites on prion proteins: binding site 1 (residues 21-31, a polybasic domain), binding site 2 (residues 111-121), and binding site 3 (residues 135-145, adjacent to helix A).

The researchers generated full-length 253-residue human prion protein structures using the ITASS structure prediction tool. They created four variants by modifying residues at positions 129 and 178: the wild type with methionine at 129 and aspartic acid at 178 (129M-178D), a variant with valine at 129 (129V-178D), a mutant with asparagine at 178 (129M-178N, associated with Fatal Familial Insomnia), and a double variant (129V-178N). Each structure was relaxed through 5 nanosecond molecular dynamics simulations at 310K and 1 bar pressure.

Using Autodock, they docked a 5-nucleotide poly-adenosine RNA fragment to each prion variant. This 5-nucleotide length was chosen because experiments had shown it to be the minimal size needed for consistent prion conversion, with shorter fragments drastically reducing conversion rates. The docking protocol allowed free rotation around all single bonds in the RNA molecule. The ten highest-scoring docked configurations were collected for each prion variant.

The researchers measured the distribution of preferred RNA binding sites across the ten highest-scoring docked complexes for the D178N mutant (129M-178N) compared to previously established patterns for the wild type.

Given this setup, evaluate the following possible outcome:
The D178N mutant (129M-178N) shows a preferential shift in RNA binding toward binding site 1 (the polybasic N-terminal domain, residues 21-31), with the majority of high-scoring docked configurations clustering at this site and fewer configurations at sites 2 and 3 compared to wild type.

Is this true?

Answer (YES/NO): NO